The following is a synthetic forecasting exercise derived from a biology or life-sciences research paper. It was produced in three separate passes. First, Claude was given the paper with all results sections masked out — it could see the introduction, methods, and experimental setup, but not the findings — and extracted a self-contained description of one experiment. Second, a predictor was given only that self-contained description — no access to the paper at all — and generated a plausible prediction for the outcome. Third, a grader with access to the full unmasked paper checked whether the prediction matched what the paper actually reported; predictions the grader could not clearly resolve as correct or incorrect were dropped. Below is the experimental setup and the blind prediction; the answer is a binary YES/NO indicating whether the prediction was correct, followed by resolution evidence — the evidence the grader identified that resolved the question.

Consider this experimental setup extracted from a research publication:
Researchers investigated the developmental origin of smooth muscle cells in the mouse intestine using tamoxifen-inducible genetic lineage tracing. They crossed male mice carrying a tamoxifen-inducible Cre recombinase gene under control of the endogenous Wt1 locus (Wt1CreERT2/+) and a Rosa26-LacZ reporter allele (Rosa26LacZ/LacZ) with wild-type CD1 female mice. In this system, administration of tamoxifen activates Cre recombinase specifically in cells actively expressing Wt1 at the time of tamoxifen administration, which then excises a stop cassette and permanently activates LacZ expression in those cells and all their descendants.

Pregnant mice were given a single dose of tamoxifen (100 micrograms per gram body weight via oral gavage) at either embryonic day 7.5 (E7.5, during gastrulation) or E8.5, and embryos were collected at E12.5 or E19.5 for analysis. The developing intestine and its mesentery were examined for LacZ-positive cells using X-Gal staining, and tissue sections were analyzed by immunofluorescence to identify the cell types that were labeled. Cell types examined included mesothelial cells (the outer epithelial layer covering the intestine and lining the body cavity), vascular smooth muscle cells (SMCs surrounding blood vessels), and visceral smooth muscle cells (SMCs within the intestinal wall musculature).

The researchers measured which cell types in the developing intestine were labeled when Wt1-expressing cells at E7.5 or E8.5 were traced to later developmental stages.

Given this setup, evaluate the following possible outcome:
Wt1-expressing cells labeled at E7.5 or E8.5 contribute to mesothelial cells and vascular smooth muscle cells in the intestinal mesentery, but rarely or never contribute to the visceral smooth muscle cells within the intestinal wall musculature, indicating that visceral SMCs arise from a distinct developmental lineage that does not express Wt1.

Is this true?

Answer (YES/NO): NO